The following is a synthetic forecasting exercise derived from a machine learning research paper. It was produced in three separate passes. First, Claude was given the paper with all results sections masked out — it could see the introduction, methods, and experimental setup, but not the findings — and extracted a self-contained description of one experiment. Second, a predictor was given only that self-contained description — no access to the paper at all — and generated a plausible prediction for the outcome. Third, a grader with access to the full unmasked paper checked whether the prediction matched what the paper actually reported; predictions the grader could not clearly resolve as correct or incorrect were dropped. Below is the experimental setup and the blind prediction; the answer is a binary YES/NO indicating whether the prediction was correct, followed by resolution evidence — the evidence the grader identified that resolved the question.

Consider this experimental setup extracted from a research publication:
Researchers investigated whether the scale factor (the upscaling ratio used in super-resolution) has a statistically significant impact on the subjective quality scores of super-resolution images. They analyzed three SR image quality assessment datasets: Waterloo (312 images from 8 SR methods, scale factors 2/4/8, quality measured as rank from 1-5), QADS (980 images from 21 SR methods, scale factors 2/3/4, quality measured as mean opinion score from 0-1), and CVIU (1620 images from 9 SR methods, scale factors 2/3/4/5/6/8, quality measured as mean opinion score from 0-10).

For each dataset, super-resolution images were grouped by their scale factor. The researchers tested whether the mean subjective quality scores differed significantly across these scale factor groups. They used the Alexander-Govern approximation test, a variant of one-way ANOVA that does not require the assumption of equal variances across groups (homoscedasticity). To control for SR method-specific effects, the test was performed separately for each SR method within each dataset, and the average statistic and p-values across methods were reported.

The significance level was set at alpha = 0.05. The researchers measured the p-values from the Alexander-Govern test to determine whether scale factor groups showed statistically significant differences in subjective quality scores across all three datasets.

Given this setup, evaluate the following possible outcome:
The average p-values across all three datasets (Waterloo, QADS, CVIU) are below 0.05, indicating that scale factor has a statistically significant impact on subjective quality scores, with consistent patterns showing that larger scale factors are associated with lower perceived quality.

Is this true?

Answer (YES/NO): YES